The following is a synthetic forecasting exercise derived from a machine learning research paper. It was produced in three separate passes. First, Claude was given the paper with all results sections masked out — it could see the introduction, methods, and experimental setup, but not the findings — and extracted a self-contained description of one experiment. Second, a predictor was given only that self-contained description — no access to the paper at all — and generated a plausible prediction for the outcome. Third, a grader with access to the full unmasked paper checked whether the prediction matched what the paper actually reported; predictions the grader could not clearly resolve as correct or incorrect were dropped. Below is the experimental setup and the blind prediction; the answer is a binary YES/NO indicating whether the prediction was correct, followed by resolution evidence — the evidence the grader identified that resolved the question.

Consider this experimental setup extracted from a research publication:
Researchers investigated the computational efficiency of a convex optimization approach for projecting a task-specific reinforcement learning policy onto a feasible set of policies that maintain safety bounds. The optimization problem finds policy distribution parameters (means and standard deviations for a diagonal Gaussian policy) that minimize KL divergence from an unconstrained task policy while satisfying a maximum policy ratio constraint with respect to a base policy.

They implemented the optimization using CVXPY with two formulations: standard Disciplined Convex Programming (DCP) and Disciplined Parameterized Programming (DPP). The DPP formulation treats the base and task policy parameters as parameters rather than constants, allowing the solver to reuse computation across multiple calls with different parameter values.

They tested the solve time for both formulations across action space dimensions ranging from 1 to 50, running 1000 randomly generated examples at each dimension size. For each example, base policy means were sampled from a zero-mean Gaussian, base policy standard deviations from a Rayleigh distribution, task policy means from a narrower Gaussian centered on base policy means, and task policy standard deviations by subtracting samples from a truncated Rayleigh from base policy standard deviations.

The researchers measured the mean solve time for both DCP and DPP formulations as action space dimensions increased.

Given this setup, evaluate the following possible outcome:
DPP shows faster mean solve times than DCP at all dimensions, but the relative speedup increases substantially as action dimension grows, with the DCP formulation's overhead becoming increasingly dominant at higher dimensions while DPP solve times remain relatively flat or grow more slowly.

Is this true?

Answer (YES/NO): NO